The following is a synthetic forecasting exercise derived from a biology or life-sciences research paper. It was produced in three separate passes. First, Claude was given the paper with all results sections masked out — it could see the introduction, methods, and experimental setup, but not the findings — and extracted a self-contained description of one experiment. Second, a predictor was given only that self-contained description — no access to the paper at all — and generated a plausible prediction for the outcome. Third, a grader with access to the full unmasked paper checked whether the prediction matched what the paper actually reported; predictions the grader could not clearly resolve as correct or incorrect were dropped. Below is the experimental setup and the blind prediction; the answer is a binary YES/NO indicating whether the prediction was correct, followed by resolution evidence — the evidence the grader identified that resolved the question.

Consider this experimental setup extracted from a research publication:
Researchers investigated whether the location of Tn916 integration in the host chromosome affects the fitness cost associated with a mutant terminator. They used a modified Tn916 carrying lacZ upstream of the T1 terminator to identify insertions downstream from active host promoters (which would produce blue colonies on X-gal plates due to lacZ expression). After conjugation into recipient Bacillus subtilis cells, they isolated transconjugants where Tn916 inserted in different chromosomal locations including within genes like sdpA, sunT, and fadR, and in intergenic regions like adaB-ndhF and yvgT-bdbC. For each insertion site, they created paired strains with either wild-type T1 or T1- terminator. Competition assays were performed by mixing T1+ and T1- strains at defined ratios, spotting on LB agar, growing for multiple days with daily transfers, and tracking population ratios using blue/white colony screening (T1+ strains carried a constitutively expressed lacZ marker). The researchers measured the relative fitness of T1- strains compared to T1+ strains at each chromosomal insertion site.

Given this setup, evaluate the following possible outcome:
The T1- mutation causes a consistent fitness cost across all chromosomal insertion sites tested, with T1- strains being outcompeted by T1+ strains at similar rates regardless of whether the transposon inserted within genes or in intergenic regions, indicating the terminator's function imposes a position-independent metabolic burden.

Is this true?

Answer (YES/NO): NO